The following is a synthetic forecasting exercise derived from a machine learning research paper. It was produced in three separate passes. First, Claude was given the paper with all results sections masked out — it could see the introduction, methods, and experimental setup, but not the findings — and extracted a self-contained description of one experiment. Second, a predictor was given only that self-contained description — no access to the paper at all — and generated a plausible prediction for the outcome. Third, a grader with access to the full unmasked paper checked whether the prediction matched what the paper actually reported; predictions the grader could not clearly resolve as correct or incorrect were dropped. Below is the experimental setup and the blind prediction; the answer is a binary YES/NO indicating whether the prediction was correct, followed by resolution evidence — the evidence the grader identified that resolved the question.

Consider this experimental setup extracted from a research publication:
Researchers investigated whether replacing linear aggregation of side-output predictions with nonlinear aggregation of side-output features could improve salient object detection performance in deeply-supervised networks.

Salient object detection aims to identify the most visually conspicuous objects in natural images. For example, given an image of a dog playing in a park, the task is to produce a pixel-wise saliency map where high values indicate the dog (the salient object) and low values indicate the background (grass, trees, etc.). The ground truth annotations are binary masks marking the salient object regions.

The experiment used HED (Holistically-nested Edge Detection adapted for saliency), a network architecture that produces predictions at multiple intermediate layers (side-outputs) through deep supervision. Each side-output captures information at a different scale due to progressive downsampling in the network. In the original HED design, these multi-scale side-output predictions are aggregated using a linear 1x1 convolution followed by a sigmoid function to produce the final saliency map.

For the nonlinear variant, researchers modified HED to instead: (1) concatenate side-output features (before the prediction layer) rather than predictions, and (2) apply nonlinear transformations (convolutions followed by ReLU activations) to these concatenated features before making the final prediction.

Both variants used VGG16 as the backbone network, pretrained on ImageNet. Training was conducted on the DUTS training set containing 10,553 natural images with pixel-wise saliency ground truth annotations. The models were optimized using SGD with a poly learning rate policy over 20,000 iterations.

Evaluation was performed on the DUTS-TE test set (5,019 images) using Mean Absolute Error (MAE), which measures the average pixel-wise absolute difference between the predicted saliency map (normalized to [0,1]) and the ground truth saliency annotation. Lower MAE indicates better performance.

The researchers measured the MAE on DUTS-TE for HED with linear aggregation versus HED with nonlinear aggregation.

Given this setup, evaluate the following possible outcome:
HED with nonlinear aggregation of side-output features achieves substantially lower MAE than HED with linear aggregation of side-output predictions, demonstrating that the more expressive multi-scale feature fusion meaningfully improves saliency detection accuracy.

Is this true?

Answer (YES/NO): YES